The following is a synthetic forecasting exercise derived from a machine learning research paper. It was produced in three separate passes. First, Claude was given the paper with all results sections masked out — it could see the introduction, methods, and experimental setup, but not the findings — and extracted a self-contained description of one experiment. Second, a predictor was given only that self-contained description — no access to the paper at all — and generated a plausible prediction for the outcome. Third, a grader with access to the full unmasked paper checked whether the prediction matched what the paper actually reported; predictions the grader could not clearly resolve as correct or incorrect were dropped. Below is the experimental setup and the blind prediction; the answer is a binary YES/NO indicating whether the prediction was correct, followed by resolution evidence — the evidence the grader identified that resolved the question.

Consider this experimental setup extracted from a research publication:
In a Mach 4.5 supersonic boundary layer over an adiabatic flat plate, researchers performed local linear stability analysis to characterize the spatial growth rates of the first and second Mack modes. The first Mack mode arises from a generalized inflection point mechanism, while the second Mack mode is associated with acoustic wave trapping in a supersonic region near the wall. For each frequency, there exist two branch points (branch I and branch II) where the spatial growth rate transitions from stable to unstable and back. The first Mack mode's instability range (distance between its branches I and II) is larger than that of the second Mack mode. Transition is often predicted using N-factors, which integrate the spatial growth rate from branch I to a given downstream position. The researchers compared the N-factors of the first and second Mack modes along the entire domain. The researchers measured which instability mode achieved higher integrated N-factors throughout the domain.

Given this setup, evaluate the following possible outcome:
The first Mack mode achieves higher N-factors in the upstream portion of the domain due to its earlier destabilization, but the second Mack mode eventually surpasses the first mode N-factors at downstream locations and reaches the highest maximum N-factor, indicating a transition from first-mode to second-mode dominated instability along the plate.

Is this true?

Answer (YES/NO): NO